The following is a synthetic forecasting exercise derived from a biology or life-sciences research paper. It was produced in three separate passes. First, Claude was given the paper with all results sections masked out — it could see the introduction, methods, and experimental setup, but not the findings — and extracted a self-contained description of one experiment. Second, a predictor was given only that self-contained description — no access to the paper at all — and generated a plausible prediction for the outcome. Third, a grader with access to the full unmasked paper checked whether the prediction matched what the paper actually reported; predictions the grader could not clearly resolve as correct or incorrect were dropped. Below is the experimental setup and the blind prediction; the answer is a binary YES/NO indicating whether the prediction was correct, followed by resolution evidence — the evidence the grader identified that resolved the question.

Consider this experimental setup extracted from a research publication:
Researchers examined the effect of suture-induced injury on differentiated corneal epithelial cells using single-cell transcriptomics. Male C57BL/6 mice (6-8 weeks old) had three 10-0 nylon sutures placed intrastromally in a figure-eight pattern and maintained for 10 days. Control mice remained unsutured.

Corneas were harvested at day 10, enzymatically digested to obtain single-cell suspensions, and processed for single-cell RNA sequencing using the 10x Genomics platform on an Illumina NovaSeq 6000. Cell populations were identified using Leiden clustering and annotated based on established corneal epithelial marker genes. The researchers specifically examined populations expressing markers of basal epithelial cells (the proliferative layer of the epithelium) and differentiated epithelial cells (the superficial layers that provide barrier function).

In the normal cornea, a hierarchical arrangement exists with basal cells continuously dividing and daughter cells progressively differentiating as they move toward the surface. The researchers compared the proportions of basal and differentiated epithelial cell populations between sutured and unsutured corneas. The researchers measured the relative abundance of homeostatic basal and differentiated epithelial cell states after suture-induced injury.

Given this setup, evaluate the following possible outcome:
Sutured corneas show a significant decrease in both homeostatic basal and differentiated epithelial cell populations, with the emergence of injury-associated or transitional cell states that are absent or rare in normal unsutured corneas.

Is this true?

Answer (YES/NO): YES